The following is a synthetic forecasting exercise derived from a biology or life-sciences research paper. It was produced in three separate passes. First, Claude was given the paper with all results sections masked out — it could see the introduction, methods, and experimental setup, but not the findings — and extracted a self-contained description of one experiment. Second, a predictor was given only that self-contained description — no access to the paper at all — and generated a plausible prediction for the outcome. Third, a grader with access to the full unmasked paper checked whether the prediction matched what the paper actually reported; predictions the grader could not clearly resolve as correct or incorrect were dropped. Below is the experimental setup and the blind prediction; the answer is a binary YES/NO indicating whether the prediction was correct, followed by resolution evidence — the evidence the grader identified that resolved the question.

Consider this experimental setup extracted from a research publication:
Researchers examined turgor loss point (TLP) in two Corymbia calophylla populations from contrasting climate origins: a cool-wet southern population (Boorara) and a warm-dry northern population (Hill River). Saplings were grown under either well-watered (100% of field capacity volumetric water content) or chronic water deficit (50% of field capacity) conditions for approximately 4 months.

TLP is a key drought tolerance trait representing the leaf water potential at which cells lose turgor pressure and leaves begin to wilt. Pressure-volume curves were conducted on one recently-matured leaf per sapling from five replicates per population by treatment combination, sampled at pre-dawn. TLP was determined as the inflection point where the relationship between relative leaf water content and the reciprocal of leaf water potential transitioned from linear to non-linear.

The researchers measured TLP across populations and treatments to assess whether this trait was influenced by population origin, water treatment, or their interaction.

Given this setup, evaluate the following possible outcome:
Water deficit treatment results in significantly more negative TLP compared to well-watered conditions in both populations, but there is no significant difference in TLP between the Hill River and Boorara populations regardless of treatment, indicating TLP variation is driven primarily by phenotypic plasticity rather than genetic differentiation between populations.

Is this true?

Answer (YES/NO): NO